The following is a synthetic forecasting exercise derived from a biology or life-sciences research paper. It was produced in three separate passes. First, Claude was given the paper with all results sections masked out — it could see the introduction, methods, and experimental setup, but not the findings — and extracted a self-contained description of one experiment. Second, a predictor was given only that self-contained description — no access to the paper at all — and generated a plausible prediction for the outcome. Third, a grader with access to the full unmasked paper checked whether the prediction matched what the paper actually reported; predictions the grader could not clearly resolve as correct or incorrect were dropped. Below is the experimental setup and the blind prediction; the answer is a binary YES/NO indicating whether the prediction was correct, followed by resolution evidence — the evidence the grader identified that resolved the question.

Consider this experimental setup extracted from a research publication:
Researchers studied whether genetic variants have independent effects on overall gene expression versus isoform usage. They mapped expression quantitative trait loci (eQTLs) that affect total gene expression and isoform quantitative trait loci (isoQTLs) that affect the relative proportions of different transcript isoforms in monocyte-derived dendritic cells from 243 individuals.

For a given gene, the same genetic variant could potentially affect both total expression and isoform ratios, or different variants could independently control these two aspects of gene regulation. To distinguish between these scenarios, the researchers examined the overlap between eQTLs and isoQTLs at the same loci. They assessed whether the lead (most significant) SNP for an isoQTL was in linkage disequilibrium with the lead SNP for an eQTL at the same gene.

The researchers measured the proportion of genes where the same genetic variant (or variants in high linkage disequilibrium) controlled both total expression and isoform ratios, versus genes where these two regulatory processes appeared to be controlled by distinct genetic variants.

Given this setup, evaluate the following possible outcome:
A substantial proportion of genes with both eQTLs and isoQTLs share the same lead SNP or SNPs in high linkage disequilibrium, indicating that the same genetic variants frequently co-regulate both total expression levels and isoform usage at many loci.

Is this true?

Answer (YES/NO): YES